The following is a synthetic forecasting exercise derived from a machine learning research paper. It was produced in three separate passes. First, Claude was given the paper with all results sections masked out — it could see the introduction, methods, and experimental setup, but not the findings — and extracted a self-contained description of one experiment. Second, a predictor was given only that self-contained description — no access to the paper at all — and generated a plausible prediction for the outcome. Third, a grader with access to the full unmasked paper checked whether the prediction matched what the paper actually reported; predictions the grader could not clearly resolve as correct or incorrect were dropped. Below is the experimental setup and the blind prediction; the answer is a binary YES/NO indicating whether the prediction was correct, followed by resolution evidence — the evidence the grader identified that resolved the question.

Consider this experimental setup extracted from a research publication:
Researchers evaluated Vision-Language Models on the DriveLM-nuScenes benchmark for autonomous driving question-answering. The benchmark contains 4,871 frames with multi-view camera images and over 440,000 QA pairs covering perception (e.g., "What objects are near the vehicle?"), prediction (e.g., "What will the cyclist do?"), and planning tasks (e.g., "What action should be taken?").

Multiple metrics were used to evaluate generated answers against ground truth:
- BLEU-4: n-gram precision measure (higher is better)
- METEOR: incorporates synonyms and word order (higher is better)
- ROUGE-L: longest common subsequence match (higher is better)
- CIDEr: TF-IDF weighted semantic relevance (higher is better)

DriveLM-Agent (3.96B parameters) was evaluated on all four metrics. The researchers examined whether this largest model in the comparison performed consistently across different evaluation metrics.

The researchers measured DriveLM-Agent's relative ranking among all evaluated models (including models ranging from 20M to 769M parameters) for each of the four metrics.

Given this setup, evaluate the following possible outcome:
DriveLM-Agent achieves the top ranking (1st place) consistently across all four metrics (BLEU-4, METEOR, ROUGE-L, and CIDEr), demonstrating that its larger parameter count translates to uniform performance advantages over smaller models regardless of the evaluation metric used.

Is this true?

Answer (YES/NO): NO